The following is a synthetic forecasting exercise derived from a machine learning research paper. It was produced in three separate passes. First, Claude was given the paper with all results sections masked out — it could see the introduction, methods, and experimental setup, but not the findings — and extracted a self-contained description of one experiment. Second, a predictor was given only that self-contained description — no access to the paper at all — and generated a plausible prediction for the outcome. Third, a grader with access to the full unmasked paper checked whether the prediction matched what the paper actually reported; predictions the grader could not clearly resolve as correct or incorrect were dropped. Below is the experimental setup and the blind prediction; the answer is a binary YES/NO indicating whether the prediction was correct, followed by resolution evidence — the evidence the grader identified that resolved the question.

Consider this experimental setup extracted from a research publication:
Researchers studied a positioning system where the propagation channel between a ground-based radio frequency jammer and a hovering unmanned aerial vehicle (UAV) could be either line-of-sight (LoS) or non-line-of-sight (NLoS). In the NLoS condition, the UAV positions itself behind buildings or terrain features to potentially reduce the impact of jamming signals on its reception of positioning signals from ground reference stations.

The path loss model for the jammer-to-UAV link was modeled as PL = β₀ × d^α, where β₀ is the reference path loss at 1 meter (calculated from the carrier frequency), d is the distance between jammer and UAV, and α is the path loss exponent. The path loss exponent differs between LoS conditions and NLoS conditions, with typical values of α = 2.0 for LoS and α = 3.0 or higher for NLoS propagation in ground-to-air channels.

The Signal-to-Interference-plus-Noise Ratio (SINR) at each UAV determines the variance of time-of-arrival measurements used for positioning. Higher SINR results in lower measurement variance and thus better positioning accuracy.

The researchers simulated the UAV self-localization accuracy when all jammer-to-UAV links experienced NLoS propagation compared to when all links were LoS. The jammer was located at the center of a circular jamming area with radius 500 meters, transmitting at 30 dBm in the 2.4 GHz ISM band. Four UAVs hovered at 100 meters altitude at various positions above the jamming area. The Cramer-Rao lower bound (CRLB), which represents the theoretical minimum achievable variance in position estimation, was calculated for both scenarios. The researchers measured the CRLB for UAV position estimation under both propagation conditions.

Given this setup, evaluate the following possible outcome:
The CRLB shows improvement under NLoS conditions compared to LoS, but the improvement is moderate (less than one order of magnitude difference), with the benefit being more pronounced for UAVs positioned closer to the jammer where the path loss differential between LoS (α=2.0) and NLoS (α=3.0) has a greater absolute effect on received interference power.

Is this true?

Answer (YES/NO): NO